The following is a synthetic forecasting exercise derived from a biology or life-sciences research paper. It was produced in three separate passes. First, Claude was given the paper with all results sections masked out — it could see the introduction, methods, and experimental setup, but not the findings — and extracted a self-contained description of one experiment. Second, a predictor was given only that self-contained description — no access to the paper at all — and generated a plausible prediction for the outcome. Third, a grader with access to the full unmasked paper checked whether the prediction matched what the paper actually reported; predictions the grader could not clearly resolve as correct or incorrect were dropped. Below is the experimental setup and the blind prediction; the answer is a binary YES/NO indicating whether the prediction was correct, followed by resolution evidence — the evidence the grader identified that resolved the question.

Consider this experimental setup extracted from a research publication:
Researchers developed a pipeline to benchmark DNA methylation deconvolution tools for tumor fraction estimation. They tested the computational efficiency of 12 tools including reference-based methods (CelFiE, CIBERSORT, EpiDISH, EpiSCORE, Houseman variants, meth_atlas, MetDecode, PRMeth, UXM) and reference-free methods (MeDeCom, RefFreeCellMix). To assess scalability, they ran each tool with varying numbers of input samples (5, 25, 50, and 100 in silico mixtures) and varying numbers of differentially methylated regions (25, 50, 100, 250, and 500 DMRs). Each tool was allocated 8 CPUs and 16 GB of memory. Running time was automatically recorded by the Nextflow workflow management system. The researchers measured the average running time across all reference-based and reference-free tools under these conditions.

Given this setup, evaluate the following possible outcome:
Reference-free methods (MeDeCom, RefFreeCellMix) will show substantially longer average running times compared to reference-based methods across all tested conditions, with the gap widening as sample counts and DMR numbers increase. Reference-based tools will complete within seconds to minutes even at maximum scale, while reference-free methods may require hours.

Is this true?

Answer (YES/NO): NO